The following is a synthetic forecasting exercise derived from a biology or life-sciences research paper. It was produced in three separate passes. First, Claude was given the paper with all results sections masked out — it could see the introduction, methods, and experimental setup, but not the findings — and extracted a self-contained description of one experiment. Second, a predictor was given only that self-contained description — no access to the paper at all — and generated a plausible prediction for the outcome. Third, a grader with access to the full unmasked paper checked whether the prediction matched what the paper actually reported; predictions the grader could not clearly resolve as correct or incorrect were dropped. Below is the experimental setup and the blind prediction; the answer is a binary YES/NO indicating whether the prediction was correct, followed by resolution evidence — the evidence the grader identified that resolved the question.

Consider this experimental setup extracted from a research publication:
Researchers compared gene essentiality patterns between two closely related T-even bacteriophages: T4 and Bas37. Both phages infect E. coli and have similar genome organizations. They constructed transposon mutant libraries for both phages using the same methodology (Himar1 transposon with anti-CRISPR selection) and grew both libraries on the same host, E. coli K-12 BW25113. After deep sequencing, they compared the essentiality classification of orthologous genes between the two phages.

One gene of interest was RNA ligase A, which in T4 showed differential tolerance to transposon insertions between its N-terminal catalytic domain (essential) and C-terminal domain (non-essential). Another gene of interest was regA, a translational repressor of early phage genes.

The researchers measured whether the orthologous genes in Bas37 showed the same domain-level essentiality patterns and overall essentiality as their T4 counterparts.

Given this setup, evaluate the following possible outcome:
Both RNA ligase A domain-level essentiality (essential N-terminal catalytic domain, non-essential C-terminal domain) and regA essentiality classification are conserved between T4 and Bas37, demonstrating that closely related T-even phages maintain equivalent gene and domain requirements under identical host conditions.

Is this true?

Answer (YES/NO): NO